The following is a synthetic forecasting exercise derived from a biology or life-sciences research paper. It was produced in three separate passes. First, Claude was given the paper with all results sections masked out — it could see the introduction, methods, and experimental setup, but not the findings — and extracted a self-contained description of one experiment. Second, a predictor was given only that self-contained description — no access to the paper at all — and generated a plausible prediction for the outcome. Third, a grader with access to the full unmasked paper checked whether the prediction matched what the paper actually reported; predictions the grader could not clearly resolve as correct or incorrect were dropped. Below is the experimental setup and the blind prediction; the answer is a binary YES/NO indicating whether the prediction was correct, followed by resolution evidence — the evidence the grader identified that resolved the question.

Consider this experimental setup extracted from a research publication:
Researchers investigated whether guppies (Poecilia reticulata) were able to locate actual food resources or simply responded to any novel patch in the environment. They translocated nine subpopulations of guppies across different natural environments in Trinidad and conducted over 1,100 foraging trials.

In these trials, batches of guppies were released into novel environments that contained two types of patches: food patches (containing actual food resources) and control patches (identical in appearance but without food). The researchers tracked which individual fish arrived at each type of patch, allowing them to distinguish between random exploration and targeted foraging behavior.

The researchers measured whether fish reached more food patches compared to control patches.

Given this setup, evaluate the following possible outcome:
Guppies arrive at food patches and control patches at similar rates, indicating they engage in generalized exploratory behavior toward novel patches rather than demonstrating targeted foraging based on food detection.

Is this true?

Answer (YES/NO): NO